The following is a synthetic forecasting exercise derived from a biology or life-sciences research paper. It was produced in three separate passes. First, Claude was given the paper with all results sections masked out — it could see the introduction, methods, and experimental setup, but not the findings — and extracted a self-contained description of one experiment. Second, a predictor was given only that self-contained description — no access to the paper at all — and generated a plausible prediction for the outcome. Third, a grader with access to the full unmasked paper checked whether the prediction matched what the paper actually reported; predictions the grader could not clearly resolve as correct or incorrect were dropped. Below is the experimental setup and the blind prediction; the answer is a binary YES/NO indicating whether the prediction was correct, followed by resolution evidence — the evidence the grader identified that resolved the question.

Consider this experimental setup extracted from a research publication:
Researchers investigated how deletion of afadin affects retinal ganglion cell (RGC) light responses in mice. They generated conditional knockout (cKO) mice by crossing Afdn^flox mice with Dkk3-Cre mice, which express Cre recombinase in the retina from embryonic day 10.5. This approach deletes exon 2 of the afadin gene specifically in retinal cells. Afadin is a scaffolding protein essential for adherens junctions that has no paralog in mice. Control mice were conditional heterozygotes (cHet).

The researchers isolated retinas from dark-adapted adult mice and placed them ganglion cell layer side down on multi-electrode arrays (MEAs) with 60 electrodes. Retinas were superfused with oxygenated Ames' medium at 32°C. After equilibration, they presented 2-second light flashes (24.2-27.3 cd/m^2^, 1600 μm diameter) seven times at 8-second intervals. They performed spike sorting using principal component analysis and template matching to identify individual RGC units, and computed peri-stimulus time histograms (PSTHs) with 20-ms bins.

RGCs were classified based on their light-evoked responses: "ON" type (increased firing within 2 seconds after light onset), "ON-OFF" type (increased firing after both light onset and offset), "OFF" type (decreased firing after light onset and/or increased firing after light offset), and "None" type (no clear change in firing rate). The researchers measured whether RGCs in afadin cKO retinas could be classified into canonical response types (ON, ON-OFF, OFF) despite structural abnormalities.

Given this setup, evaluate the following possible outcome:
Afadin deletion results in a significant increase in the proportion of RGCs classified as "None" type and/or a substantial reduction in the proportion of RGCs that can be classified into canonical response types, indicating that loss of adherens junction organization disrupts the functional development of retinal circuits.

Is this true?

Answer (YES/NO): NO